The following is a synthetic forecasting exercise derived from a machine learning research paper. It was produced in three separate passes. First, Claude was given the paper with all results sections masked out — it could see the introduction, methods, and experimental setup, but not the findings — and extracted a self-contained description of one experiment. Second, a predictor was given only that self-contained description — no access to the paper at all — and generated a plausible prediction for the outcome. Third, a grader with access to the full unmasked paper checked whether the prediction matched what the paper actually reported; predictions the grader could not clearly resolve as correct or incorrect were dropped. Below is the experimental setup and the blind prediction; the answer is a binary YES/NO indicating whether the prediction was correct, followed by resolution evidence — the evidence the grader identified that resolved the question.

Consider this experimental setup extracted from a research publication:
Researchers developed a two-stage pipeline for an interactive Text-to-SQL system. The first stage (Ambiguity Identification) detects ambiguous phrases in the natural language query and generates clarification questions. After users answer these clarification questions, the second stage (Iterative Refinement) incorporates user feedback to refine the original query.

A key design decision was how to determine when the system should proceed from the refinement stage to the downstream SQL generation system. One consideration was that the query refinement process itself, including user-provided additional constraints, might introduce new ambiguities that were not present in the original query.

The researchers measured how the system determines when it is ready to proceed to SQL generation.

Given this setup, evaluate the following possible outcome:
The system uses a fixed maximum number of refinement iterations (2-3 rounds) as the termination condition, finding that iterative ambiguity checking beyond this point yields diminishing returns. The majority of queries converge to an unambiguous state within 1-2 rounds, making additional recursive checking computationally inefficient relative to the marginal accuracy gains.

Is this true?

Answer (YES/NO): NO